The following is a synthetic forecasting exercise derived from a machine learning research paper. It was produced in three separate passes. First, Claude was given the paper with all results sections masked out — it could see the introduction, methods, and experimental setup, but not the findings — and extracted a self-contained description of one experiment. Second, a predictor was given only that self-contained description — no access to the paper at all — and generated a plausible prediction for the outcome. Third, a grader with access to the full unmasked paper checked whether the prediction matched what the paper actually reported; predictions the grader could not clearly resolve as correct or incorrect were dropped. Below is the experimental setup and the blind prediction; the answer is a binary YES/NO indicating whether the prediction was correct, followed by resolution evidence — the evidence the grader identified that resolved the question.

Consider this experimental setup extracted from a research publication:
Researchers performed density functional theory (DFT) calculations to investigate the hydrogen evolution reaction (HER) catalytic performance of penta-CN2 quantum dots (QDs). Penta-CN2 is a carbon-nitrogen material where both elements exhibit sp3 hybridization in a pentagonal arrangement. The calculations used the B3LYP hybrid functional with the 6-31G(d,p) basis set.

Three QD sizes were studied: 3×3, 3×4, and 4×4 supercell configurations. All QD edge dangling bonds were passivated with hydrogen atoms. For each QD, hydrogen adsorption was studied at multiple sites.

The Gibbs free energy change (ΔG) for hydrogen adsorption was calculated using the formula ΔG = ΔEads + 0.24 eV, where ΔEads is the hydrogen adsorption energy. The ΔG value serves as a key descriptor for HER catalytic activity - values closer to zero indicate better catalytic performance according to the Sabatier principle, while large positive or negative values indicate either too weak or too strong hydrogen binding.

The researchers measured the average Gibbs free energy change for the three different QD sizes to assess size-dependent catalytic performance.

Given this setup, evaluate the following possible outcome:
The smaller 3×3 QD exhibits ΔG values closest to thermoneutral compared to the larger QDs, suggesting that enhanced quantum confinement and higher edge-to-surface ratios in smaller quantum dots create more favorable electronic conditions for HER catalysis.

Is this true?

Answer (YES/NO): YES